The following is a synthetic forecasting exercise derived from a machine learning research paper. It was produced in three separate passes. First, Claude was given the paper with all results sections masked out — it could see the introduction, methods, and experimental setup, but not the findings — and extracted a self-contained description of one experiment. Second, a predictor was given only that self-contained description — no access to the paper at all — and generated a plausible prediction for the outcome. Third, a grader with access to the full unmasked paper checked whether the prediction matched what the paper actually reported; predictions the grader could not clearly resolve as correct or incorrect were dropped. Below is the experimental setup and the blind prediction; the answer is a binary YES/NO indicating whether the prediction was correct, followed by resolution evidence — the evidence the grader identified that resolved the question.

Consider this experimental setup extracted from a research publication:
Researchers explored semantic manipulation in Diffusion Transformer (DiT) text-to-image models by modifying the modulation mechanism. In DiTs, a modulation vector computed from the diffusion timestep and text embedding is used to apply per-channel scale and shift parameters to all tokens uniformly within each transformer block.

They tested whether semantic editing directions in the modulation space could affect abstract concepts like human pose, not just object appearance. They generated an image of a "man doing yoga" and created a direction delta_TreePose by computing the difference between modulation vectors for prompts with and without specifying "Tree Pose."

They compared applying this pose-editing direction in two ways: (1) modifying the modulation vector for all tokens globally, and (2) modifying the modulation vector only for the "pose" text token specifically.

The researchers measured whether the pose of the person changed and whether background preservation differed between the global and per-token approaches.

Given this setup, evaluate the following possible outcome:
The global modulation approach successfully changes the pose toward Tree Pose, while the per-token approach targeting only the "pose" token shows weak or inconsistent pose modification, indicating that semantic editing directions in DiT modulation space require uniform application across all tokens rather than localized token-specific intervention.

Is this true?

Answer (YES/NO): NO